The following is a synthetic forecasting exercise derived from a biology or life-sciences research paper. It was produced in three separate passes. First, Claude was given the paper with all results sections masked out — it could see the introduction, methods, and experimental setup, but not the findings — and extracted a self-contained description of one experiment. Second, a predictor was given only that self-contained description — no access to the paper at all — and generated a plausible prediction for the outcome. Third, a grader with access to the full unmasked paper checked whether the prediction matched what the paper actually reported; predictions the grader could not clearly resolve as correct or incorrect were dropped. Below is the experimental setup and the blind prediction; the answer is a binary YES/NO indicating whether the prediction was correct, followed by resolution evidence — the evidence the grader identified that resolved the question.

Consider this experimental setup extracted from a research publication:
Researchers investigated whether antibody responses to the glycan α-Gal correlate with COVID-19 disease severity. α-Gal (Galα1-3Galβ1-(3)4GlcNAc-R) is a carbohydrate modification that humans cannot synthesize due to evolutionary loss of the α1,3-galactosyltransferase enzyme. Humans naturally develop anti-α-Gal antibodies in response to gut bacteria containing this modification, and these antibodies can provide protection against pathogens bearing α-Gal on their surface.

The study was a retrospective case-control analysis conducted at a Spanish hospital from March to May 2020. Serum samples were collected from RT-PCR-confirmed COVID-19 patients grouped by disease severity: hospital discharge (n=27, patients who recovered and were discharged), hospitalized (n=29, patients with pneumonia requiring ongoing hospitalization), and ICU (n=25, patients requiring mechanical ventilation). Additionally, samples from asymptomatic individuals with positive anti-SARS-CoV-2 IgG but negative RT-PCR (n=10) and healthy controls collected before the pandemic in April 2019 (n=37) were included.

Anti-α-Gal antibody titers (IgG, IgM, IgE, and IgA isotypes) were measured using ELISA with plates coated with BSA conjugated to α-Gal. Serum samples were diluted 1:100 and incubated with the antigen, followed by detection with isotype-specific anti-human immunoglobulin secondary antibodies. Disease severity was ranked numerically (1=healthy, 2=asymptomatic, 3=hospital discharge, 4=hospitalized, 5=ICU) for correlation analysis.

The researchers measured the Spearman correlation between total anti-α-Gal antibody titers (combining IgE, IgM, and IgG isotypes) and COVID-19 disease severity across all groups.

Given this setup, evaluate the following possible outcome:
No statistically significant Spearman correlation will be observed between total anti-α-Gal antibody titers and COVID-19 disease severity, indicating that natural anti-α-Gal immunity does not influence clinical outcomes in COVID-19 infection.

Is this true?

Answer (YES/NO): NO